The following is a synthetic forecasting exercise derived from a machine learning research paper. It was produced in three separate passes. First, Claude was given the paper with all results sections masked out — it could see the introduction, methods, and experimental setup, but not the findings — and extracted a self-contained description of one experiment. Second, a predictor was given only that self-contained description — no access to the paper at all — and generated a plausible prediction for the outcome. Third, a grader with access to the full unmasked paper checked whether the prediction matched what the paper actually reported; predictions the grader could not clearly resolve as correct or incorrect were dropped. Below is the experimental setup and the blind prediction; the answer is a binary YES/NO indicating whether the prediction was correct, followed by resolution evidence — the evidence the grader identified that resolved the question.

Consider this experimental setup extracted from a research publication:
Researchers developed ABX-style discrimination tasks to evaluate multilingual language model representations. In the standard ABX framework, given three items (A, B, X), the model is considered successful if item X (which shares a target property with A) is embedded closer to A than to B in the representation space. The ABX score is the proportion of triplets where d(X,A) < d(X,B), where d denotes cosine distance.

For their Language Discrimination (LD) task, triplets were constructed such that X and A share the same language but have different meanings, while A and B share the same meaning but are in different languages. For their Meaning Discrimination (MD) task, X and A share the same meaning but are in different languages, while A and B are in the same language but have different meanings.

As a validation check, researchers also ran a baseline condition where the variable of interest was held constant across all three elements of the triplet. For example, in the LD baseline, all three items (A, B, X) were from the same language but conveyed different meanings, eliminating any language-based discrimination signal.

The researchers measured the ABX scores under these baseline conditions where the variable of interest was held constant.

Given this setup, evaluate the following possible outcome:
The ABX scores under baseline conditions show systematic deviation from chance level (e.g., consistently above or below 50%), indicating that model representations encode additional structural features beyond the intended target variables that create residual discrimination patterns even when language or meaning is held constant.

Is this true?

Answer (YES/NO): NO